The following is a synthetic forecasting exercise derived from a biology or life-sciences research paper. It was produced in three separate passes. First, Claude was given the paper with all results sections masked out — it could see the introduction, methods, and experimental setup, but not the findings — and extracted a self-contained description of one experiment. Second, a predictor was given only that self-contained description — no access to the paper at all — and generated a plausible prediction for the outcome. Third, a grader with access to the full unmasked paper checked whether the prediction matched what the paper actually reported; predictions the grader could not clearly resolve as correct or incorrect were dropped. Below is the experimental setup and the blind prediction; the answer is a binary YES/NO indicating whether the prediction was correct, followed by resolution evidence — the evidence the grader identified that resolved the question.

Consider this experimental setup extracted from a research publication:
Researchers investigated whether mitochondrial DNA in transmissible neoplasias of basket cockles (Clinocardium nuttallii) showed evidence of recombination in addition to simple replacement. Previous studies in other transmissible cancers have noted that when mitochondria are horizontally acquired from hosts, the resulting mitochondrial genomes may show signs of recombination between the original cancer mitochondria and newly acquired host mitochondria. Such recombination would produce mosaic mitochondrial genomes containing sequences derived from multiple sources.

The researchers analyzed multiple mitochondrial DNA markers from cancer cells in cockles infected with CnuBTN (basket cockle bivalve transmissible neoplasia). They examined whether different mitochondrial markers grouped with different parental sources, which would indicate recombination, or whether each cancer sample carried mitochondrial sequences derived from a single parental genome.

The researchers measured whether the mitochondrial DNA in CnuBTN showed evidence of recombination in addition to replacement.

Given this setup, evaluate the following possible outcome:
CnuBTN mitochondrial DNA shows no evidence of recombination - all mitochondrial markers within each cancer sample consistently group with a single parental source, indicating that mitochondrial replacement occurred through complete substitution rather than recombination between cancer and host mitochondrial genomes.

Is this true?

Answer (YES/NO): NO